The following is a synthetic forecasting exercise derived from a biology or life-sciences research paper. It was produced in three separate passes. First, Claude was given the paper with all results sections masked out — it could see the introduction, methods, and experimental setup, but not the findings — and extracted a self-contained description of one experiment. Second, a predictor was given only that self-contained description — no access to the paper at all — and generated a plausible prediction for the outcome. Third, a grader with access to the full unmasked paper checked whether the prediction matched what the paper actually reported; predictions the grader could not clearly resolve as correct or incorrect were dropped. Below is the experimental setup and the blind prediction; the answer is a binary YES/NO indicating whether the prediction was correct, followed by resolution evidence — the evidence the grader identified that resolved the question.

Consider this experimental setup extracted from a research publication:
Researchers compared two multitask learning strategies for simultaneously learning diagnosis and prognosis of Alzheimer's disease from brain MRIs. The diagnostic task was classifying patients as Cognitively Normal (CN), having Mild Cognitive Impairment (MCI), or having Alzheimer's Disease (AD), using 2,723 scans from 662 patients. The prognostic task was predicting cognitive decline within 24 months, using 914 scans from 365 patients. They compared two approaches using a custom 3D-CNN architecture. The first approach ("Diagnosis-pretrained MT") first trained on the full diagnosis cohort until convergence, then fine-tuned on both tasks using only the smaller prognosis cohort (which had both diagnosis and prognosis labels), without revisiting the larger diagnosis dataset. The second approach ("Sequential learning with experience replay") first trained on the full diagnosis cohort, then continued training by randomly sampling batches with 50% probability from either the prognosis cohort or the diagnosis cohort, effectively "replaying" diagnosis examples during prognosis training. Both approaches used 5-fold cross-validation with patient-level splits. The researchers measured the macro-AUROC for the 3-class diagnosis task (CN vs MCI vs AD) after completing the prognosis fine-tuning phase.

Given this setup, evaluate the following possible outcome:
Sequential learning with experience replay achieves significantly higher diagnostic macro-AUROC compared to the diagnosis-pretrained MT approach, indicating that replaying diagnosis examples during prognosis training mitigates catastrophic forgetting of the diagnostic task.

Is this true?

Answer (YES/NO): YES